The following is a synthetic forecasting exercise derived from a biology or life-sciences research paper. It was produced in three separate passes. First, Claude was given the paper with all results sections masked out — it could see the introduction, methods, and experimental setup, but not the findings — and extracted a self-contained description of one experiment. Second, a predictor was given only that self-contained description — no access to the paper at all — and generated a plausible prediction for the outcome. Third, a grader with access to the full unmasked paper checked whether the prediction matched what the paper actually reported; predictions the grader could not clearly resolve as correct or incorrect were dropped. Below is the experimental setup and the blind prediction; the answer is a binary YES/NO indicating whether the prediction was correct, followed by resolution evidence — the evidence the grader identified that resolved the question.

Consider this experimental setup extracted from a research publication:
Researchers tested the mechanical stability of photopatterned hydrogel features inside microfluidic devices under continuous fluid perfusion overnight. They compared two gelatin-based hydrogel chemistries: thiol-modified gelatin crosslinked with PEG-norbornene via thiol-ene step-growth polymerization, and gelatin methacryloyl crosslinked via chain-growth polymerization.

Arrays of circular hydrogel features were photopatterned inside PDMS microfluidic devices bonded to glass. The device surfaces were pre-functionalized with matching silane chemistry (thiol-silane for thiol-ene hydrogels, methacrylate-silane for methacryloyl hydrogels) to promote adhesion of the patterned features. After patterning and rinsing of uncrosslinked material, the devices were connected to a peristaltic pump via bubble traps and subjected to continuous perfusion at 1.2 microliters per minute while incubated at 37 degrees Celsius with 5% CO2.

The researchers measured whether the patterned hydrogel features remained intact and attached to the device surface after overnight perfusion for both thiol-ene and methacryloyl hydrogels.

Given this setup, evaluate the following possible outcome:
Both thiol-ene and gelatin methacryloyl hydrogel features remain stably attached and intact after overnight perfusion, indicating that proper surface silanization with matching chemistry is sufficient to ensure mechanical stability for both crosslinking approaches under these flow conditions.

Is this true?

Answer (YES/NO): NO